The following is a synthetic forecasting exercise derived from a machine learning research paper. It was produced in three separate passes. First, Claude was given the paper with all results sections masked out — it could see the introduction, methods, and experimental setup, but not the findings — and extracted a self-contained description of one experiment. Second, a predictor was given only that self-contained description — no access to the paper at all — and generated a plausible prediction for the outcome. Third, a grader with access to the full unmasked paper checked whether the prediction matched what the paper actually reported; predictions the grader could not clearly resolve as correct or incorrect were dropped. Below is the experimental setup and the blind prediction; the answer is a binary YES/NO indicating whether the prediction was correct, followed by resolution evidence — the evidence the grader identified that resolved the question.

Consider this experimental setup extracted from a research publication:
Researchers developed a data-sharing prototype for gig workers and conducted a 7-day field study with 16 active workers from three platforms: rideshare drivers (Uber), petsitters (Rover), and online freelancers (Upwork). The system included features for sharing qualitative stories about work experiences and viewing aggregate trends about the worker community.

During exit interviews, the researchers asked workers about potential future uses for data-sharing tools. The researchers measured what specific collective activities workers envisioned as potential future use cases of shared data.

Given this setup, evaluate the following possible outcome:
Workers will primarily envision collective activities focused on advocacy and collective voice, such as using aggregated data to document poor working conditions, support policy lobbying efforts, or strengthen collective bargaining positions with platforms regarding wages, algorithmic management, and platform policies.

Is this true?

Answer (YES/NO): NO